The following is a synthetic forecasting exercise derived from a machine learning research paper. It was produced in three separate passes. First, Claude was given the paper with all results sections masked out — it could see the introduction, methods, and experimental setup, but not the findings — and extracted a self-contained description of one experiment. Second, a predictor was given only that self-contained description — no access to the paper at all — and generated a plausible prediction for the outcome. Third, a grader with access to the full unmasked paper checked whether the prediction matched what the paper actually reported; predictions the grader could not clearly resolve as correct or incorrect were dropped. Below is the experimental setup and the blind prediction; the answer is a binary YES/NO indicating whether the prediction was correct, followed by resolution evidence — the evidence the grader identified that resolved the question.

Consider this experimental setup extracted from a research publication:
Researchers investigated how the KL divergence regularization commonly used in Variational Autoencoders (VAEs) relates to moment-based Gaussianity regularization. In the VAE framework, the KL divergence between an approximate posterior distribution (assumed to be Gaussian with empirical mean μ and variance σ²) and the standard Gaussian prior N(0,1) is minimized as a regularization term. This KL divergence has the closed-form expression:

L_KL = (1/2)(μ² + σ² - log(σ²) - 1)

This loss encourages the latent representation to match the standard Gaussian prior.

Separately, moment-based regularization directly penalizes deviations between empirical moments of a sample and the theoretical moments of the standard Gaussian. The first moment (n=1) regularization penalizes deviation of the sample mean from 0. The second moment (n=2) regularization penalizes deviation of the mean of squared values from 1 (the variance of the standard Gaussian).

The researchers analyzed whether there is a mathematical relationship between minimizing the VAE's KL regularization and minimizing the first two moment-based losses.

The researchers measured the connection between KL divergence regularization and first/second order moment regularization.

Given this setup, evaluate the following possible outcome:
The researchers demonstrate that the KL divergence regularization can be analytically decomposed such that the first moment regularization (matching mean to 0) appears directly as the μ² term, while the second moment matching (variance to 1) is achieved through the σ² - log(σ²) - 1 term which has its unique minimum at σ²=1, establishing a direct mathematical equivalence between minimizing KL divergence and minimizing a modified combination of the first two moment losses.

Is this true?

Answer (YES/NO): NO